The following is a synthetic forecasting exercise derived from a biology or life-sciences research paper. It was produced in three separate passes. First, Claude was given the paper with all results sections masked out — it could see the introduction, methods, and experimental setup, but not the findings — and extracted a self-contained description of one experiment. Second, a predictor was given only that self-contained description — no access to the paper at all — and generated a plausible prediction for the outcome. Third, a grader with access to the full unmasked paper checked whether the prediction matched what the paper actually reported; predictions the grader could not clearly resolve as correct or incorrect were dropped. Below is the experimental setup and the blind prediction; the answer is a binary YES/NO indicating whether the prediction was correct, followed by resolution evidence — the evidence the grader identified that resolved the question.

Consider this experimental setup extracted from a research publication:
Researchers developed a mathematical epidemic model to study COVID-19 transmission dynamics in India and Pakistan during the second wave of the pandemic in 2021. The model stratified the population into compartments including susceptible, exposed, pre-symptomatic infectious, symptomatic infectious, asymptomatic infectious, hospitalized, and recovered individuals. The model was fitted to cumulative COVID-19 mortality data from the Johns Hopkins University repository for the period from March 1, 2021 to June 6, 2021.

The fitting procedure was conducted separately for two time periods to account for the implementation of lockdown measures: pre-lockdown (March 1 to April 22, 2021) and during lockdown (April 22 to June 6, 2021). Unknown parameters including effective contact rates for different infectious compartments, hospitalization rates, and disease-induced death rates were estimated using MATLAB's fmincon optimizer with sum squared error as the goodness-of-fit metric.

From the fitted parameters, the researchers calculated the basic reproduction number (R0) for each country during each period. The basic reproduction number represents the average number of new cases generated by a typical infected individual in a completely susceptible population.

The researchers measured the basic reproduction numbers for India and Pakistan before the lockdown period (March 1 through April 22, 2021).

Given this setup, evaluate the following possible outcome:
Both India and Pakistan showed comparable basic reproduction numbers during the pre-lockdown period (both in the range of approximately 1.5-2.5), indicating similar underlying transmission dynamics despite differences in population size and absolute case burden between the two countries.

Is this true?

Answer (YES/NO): NO